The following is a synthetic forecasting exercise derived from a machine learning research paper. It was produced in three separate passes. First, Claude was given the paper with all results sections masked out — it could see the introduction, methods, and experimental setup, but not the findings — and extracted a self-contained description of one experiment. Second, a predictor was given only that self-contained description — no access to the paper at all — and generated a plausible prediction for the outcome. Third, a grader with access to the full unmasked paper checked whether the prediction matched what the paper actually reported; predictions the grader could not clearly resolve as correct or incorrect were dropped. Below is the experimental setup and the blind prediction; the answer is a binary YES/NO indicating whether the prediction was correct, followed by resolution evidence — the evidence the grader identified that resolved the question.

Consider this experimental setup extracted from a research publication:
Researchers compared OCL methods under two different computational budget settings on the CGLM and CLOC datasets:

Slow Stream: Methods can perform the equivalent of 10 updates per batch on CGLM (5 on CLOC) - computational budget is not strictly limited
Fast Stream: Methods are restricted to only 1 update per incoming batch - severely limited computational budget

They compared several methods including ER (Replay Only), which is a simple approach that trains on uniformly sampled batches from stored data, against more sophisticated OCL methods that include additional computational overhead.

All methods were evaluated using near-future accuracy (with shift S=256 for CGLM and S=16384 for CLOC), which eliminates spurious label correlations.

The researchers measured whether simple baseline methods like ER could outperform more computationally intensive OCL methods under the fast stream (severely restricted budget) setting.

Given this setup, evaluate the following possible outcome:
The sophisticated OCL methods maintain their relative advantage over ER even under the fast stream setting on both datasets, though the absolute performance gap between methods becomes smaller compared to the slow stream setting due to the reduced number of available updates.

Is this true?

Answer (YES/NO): NO